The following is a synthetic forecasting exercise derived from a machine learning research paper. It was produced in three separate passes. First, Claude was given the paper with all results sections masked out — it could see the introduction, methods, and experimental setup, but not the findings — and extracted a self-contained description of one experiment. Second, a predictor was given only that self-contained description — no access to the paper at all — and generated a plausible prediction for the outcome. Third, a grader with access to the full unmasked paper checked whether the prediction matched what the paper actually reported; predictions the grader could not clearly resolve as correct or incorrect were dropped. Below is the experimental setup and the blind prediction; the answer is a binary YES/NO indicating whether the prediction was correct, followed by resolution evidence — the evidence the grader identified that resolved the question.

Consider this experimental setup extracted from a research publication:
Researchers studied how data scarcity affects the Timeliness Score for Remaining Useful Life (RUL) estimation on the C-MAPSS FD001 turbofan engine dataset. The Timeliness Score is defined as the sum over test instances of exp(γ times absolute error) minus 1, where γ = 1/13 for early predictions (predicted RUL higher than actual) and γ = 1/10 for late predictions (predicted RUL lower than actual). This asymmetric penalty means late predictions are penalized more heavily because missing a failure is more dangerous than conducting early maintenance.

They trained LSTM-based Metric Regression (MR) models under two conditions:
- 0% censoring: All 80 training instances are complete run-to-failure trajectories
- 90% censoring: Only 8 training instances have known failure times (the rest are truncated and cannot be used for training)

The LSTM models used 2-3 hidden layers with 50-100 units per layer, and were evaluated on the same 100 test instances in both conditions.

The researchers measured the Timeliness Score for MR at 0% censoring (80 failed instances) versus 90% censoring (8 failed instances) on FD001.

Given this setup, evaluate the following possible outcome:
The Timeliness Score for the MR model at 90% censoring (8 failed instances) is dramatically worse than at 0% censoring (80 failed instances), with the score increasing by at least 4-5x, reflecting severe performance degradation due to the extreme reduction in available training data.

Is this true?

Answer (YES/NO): YES